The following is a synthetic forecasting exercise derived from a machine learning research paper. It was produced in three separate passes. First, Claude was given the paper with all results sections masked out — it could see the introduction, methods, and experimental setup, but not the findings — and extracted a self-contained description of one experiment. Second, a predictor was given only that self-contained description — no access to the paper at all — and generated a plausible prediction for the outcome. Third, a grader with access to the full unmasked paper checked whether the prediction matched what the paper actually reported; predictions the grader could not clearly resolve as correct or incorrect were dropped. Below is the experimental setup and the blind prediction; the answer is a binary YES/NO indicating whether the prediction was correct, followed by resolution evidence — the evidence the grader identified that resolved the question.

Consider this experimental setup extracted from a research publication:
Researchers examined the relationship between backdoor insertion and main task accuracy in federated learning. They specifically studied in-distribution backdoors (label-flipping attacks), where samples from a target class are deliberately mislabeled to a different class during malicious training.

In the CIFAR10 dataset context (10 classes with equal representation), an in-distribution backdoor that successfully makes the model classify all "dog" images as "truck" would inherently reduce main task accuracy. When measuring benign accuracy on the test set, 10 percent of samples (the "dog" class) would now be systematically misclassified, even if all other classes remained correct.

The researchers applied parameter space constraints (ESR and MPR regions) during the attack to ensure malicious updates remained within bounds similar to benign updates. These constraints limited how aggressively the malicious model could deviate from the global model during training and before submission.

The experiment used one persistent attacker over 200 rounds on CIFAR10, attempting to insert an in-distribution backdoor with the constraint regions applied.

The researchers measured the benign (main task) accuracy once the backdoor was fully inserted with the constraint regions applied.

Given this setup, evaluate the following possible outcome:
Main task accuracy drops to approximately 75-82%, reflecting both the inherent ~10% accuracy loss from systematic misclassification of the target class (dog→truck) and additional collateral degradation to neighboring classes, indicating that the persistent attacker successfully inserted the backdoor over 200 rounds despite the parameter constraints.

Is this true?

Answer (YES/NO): NO